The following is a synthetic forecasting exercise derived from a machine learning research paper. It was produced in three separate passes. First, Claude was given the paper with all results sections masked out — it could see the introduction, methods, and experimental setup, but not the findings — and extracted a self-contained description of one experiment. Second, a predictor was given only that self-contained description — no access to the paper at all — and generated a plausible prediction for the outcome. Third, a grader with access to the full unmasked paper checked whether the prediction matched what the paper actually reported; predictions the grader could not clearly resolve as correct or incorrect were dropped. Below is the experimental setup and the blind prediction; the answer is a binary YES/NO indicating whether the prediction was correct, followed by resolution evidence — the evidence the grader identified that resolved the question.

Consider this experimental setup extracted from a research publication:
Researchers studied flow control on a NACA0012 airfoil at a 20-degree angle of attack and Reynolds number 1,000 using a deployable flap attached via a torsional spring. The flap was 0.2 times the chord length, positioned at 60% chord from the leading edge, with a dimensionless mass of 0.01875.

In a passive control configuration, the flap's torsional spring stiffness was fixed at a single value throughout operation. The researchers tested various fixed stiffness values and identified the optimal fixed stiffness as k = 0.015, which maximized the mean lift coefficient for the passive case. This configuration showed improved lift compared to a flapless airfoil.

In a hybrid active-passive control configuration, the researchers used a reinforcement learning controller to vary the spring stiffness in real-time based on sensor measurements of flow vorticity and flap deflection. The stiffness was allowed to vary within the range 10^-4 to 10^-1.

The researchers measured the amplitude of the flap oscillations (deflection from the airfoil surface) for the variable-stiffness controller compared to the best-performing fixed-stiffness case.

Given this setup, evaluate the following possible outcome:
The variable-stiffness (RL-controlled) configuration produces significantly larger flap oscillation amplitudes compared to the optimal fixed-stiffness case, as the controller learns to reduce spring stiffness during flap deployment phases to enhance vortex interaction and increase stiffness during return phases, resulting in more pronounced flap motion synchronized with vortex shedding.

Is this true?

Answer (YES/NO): YES